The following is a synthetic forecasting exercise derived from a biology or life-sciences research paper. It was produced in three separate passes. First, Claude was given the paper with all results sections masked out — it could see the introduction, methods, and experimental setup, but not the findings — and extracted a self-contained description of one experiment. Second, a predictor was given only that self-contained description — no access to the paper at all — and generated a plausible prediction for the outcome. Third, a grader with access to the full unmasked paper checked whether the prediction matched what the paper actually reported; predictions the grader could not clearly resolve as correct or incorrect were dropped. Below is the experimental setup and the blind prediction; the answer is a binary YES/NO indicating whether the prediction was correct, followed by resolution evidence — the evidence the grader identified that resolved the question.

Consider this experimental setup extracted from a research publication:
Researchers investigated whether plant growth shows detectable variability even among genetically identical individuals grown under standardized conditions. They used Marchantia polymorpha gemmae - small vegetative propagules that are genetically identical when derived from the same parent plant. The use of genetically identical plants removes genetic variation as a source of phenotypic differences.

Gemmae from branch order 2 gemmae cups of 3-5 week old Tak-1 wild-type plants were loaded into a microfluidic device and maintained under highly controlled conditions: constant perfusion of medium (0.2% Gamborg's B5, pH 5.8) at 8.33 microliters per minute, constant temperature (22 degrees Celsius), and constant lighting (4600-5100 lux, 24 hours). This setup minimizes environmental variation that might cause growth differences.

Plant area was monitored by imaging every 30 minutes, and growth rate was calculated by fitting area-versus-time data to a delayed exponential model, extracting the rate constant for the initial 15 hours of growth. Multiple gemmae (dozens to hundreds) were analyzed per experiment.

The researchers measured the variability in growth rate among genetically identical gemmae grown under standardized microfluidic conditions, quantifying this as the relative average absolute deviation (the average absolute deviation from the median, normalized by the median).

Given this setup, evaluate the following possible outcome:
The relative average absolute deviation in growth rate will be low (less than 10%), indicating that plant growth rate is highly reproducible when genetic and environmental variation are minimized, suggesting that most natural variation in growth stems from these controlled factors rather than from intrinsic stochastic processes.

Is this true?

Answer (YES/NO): NO